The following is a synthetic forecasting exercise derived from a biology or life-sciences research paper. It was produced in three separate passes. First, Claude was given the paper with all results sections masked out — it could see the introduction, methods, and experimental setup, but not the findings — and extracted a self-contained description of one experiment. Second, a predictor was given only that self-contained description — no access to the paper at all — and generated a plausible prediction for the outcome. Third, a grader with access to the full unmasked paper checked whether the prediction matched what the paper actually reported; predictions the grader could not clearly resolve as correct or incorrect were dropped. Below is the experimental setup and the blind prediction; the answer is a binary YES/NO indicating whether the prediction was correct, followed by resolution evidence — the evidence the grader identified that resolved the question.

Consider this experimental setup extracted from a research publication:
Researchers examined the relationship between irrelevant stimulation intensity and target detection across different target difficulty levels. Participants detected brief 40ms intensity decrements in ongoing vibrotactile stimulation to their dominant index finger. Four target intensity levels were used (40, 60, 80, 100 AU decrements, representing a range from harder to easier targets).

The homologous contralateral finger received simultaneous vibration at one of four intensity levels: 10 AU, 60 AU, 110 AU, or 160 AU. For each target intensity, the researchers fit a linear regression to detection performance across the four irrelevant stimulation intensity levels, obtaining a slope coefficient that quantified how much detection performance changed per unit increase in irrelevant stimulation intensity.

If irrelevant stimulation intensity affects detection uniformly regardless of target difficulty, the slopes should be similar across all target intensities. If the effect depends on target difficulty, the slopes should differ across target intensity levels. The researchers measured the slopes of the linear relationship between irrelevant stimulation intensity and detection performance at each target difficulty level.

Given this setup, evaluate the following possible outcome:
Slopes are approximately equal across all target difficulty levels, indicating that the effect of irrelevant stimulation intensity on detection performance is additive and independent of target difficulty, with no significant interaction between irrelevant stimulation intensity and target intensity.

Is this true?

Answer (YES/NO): NO